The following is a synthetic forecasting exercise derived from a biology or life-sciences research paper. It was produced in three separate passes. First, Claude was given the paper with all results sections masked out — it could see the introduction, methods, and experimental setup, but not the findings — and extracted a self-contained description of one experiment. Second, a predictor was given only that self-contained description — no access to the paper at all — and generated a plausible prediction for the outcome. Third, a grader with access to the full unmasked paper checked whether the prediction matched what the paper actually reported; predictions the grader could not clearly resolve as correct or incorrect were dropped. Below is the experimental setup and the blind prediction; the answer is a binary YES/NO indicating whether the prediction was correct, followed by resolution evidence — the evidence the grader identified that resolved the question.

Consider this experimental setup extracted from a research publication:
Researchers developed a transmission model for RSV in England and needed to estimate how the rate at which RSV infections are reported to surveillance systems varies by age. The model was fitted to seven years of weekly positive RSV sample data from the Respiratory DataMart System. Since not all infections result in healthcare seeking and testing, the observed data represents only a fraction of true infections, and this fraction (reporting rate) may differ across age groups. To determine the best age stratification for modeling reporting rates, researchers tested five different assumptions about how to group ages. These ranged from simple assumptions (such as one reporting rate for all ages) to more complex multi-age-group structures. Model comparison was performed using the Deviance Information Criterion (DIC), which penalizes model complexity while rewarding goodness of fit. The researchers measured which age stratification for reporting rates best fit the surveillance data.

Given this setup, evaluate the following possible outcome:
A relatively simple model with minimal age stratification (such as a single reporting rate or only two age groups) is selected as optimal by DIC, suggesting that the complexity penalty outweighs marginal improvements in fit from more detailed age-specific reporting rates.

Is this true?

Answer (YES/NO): NO